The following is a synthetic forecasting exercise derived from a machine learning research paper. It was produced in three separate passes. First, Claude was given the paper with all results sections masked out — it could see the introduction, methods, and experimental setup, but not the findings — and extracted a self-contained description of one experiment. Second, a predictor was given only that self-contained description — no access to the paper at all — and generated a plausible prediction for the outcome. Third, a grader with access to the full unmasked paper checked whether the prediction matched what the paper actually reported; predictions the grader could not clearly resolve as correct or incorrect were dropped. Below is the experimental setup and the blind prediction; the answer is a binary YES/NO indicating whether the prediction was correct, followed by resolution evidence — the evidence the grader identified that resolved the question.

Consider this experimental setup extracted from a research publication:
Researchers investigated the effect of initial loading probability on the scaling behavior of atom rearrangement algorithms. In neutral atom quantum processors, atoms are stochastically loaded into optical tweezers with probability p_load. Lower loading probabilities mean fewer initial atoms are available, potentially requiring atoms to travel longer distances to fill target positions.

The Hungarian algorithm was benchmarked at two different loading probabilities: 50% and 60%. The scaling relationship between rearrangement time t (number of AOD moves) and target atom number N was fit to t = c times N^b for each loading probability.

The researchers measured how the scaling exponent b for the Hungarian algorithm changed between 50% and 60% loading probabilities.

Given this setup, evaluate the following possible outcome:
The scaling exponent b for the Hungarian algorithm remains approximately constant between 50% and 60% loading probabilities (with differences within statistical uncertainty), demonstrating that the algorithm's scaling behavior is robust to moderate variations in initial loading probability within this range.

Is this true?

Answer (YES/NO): NO